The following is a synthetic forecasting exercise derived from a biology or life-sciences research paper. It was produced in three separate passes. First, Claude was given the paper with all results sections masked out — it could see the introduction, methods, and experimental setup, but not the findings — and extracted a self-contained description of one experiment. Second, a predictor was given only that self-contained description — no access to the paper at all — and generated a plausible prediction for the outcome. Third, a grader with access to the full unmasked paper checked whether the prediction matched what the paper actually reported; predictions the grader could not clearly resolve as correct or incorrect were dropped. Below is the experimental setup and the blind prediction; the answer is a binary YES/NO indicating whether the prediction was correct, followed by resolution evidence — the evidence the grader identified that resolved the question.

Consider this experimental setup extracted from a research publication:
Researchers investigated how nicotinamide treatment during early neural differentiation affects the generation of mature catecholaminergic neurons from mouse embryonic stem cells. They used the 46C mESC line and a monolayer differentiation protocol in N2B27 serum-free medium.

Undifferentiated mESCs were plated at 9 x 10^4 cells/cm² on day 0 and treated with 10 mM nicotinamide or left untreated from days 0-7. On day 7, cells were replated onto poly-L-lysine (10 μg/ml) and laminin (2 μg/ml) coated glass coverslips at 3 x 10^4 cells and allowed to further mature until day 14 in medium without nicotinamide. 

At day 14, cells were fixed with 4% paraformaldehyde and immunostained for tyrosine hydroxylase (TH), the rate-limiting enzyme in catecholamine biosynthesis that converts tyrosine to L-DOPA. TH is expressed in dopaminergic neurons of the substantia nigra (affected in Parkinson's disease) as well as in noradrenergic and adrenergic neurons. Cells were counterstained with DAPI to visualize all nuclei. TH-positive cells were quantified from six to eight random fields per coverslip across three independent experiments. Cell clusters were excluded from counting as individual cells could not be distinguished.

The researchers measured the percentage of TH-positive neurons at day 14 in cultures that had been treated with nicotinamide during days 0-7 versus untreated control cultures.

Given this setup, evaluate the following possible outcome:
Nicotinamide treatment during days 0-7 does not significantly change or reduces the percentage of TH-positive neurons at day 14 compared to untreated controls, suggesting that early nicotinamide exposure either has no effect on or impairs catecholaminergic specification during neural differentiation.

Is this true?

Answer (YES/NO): NO